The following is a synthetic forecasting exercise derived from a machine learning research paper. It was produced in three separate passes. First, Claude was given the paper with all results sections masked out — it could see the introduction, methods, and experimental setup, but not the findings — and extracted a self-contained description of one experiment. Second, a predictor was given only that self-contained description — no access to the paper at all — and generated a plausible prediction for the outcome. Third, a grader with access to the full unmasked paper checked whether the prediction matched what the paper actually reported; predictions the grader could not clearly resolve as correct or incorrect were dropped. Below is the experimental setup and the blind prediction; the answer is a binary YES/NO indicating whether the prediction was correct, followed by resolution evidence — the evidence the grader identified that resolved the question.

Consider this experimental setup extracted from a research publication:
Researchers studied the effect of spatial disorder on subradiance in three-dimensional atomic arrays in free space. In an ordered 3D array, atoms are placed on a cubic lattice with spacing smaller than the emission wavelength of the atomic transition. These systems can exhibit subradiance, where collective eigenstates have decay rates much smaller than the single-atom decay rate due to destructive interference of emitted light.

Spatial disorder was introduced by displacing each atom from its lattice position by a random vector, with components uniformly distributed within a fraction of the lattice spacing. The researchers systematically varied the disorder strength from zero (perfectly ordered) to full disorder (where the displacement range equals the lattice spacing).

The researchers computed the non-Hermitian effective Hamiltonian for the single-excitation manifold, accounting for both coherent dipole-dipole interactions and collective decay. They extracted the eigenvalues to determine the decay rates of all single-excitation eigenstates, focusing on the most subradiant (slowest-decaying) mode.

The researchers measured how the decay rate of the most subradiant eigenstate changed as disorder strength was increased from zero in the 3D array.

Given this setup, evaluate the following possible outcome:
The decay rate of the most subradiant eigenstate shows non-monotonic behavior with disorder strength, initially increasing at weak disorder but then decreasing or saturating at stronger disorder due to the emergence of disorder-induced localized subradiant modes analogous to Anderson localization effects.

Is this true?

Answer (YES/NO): NO